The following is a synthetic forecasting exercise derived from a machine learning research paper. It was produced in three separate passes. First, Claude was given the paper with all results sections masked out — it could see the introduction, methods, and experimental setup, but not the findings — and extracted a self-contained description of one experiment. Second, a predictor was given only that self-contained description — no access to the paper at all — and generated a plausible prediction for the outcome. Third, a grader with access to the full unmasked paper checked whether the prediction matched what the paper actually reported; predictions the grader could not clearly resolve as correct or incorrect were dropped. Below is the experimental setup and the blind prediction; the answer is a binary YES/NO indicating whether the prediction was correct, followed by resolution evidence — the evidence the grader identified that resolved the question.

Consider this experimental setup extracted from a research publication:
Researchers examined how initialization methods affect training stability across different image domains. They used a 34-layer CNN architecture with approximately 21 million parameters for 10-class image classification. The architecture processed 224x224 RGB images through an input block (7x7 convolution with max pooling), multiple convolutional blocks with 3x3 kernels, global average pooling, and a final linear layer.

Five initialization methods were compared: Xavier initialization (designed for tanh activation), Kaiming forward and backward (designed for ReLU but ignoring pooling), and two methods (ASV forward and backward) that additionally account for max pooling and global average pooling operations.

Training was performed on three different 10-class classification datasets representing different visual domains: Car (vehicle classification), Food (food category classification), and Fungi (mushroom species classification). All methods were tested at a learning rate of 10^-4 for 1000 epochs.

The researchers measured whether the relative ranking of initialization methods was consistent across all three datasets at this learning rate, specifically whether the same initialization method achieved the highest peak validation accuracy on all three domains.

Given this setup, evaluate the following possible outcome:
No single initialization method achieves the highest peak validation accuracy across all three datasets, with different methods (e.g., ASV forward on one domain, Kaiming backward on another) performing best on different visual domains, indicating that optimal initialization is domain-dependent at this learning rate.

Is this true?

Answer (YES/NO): NO